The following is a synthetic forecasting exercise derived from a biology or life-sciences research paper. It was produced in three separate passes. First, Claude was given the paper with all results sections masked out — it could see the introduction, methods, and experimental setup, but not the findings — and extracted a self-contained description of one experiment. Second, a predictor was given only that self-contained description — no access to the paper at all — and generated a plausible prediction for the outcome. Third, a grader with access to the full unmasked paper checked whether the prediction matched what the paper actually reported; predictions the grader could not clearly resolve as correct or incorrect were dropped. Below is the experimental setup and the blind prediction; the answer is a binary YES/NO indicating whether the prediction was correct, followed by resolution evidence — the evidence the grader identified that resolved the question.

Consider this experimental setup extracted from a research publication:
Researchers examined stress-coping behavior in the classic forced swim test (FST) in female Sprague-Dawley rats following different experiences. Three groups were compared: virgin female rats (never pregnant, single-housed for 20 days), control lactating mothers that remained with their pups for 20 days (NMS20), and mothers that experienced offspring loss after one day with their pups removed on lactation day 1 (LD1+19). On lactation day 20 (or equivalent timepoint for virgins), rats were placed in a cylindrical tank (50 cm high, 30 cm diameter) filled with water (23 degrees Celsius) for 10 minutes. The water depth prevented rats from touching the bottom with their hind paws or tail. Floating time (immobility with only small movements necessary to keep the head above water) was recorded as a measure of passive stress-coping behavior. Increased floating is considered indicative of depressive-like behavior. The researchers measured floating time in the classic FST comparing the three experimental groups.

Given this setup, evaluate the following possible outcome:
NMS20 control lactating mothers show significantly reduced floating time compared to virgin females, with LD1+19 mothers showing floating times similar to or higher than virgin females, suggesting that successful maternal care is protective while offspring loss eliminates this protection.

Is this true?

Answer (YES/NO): NO